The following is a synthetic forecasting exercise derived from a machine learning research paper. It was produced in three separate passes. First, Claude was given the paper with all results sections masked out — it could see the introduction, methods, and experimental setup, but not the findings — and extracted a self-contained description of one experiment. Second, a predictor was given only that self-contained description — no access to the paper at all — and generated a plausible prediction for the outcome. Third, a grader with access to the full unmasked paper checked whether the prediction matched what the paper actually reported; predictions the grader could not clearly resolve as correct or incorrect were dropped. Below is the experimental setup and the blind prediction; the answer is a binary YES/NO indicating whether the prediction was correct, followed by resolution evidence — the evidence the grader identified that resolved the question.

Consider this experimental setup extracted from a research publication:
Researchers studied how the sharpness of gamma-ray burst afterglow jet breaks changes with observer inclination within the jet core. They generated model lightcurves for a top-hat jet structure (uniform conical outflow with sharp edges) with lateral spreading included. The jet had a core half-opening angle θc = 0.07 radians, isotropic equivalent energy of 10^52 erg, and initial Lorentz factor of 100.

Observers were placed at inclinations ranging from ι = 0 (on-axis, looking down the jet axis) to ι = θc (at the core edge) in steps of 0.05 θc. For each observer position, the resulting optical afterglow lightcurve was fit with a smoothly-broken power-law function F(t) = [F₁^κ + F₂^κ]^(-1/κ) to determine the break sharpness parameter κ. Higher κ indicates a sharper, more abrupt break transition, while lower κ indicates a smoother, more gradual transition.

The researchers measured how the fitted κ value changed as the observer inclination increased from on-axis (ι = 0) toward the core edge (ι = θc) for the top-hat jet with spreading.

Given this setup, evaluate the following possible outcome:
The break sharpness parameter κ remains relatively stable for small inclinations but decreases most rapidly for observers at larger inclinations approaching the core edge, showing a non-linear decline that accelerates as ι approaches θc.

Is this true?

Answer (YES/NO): NO